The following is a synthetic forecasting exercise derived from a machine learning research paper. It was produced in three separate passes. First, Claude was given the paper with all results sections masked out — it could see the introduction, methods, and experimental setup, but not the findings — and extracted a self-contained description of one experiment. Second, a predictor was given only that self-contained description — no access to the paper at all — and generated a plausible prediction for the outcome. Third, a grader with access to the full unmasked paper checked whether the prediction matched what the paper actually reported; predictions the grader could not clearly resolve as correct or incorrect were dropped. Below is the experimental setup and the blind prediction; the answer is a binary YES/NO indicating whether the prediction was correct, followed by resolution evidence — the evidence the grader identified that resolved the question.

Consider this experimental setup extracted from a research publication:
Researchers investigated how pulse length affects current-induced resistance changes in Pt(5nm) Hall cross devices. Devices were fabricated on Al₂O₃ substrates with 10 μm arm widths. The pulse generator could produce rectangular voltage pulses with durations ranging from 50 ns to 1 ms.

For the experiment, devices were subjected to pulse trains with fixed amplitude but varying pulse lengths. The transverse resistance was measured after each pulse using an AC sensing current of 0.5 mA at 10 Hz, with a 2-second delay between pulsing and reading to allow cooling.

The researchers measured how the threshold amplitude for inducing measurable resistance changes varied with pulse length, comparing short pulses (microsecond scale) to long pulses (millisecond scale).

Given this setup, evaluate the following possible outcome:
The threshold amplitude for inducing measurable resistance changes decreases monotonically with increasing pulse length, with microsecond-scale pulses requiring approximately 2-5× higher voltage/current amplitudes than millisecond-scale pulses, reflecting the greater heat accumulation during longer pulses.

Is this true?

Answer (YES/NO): NO